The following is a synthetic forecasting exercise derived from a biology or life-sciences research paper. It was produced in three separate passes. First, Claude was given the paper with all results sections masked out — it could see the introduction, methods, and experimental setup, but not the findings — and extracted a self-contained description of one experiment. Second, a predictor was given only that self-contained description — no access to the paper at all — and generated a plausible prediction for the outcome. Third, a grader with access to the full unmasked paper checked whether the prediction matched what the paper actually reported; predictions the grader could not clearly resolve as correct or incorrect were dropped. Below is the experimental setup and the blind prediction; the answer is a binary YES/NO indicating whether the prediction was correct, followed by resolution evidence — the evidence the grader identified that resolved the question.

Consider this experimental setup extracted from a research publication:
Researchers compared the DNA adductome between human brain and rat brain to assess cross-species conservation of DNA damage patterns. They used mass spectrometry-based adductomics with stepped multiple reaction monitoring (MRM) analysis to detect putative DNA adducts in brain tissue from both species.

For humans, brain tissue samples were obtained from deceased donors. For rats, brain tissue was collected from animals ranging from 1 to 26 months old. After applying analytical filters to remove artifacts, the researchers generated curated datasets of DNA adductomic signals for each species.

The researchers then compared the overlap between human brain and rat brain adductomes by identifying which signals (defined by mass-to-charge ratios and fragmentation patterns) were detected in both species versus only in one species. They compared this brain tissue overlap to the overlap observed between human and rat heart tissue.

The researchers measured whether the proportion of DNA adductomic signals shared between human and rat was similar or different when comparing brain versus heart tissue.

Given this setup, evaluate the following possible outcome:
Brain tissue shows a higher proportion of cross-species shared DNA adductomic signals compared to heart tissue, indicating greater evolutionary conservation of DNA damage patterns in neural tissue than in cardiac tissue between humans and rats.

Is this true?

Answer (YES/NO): YES